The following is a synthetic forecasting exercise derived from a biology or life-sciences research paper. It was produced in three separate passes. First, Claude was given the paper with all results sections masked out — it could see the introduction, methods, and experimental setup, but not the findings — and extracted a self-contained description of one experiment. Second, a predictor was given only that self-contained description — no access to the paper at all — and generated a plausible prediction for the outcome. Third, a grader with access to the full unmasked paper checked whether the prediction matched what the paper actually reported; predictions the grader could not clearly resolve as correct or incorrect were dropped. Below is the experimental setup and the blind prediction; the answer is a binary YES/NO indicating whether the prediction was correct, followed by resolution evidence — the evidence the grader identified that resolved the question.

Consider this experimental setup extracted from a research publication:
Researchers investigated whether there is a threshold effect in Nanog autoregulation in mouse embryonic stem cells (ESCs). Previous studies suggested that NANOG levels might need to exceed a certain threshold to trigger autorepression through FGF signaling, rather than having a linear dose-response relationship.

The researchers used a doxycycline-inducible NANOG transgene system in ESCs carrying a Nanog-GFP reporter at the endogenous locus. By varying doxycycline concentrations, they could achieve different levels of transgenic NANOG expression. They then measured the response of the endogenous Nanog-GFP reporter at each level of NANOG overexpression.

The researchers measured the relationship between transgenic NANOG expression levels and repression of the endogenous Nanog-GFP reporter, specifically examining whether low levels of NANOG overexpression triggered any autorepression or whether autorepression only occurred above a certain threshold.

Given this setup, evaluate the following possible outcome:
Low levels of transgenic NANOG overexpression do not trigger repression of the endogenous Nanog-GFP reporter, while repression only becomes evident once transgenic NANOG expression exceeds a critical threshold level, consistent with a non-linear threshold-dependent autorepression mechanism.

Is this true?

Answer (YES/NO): YES